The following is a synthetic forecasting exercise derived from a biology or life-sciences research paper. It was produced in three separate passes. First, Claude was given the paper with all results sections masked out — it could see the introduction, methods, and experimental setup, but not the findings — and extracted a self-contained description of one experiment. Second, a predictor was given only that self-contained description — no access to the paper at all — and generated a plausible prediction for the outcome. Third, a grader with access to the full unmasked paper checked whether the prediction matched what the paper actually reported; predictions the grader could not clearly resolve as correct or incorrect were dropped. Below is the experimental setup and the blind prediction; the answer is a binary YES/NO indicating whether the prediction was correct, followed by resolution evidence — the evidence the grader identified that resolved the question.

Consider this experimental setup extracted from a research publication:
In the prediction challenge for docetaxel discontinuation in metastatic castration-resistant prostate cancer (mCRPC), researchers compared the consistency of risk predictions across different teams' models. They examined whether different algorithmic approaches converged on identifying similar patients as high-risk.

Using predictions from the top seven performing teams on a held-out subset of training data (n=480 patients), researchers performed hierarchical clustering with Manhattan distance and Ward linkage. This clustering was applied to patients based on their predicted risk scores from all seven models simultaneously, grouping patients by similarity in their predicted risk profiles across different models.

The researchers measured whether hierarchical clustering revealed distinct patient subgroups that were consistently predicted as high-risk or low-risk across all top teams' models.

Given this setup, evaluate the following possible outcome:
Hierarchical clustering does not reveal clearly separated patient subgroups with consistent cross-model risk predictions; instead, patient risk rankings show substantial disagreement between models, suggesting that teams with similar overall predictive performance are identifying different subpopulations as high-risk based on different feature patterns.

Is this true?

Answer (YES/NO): NO